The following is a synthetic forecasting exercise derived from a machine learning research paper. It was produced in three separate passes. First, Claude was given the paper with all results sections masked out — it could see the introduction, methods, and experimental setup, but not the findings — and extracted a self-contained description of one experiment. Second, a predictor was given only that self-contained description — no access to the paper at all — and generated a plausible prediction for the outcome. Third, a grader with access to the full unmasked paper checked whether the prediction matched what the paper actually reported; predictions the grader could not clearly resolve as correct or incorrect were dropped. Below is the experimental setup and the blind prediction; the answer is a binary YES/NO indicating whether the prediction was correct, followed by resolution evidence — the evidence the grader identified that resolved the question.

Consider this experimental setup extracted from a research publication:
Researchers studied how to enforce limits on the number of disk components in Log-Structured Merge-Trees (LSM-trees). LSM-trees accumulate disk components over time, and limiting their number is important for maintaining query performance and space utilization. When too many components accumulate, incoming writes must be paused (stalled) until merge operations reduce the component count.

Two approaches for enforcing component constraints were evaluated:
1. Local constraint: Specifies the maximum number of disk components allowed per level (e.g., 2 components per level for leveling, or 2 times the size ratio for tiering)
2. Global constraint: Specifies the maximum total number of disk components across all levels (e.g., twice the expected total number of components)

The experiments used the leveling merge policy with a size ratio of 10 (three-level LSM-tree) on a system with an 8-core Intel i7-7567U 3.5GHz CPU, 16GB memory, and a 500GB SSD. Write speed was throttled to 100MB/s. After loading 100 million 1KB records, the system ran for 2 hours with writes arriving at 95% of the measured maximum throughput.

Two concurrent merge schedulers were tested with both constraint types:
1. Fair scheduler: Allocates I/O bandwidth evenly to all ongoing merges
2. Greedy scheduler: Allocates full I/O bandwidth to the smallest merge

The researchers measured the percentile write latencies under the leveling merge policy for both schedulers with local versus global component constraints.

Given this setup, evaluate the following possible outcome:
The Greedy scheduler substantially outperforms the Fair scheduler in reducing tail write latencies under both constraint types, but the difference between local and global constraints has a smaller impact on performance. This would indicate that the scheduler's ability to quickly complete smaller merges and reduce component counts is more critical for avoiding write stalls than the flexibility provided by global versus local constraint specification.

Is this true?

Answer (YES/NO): NO